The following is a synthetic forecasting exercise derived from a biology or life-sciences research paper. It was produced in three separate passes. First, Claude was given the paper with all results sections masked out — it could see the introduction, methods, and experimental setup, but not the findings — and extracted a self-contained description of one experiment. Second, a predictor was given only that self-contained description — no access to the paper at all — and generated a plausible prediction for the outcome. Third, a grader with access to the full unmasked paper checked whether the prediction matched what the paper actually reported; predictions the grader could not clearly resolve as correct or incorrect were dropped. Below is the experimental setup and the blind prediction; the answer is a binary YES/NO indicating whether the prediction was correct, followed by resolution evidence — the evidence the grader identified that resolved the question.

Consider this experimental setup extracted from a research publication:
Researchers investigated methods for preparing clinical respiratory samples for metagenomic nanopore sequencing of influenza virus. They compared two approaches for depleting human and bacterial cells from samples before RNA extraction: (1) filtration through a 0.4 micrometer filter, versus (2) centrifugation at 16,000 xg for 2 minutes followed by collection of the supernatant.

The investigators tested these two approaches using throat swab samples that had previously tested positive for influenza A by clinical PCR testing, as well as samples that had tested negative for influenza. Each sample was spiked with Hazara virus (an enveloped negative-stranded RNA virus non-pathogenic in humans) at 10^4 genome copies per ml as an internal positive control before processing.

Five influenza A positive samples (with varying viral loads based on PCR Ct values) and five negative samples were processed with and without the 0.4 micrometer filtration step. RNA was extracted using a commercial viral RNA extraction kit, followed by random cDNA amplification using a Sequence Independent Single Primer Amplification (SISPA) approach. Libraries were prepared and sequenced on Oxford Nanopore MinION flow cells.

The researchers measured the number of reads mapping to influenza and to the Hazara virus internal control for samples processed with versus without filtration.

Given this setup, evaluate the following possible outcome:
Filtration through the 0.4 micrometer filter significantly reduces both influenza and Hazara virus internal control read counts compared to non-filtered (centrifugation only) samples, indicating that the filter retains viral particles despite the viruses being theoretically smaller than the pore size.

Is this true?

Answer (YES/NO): NO